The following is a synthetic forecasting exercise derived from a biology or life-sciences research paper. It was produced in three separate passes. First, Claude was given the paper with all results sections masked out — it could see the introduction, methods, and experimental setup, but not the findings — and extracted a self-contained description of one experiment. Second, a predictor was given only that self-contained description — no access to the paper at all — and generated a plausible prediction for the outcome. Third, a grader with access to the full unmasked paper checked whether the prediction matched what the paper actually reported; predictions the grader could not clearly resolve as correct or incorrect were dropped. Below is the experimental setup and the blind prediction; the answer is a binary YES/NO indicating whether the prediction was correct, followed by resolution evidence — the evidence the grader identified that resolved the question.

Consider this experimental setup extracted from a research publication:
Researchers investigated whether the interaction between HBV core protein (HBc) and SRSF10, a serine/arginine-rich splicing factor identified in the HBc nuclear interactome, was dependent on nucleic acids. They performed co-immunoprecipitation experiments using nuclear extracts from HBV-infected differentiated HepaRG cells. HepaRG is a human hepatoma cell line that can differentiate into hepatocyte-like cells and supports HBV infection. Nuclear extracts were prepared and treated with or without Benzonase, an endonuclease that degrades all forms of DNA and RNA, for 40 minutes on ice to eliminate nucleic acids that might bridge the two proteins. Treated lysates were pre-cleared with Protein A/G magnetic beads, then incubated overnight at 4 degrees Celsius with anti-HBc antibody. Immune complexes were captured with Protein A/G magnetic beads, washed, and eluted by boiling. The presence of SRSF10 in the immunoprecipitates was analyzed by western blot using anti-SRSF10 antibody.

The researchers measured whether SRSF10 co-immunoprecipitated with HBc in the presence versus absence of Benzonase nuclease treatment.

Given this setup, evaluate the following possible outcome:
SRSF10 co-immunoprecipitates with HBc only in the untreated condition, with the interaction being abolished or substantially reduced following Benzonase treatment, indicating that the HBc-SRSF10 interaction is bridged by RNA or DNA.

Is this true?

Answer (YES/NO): NO